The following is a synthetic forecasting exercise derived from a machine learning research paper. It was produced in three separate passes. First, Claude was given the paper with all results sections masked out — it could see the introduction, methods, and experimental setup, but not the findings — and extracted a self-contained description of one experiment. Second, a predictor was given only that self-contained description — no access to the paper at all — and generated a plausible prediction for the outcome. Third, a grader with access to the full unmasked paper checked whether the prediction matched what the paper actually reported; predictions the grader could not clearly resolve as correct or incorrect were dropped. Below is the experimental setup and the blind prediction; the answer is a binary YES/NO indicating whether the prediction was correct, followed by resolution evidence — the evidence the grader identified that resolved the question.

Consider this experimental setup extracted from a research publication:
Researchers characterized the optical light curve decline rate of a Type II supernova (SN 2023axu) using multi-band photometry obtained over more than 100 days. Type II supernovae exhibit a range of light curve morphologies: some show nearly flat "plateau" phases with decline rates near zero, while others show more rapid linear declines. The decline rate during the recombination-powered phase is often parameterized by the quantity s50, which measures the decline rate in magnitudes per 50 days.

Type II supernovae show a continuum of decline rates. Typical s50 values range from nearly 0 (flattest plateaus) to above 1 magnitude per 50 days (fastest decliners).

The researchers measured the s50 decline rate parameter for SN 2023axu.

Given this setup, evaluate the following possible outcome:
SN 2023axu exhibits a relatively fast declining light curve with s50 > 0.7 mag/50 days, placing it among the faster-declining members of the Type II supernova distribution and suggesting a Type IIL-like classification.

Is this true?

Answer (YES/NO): NO